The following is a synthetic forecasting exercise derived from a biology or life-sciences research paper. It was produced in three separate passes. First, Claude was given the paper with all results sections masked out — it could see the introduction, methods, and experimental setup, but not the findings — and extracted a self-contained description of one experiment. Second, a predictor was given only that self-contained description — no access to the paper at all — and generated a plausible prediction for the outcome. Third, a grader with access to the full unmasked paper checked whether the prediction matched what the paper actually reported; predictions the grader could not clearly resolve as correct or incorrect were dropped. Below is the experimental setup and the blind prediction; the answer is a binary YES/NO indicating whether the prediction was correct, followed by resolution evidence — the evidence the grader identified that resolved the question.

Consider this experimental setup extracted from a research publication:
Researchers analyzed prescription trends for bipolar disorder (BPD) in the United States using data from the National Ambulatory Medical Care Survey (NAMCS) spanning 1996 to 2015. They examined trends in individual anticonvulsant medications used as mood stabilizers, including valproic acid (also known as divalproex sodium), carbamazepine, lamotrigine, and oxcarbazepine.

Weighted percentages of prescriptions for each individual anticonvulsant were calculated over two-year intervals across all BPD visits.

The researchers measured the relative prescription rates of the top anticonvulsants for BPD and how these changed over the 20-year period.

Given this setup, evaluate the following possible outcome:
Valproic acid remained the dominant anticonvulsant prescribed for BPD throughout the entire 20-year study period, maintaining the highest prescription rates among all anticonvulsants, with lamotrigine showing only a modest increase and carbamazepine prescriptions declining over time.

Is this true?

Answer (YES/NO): NO